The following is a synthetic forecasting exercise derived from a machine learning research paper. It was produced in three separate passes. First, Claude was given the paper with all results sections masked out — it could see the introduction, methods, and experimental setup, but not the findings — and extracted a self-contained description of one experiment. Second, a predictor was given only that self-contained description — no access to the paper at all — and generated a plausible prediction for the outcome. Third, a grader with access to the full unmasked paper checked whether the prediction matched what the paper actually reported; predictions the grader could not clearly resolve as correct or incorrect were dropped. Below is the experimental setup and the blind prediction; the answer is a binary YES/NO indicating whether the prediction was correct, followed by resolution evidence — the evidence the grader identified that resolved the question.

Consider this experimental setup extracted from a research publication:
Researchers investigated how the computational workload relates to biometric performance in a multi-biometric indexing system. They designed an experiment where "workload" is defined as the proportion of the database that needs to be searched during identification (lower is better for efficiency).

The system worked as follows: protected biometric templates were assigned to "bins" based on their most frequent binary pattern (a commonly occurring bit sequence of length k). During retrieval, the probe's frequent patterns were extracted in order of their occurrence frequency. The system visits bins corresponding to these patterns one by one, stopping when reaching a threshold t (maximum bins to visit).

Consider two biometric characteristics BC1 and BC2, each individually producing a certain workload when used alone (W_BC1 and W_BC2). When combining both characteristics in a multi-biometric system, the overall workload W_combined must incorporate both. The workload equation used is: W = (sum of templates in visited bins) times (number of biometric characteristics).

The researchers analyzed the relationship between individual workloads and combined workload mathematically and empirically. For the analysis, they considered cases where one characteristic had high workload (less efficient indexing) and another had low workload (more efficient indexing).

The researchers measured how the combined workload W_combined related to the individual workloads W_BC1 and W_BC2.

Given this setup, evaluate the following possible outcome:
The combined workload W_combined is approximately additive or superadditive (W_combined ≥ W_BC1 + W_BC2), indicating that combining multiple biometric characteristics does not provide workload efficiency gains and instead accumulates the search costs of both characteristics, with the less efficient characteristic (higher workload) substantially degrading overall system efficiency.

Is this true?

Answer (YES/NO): NO